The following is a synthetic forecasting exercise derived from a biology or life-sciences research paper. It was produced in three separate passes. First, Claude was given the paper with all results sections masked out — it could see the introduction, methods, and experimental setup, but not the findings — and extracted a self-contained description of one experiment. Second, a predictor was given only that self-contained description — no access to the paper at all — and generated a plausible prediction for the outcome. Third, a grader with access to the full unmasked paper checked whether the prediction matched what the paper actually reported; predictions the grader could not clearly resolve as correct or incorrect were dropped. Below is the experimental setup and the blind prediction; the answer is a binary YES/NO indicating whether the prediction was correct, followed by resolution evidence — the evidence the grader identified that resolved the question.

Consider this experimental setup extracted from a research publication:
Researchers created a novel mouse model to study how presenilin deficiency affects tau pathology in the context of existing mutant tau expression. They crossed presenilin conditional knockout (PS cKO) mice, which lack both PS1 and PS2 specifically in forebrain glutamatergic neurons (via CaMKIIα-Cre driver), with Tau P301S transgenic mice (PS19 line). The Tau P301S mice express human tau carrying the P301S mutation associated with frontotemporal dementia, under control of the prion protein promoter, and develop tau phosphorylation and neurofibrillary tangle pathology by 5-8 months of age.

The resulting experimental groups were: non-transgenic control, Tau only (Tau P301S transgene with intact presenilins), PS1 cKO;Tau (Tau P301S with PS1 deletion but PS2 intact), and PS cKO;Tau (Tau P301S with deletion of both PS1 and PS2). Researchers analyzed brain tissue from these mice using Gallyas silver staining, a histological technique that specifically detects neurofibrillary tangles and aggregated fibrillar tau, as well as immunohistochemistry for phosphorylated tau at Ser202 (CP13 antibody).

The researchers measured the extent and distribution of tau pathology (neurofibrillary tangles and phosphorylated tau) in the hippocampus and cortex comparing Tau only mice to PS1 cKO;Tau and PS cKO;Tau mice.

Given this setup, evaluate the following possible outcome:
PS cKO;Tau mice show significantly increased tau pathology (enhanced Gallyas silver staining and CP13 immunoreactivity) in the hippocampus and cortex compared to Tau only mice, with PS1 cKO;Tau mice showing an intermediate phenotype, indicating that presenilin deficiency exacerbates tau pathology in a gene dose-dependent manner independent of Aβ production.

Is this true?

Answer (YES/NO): YES